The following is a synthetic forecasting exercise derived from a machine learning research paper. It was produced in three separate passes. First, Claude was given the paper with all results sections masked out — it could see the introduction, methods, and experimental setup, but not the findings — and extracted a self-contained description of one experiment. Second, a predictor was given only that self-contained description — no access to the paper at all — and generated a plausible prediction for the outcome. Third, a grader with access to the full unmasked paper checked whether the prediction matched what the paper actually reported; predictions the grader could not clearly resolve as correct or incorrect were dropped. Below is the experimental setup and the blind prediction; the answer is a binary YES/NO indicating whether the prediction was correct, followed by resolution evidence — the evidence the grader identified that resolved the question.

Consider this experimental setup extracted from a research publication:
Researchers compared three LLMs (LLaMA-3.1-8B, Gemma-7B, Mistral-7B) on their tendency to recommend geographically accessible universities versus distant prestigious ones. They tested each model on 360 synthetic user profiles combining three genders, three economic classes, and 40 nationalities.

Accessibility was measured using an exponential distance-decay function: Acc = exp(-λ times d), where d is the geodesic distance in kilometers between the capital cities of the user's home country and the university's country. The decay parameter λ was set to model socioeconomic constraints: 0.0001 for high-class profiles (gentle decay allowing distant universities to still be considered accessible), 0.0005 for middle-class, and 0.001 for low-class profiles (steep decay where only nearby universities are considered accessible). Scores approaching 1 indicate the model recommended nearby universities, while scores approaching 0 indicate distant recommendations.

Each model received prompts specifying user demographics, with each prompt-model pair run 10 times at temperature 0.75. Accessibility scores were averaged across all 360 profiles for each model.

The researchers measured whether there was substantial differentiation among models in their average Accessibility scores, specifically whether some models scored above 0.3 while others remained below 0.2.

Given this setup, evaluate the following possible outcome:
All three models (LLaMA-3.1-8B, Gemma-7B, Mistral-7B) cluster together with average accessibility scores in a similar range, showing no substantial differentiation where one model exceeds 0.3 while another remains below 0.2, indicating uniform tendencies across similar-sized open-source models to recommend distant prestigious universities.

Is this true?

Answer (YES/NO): NO